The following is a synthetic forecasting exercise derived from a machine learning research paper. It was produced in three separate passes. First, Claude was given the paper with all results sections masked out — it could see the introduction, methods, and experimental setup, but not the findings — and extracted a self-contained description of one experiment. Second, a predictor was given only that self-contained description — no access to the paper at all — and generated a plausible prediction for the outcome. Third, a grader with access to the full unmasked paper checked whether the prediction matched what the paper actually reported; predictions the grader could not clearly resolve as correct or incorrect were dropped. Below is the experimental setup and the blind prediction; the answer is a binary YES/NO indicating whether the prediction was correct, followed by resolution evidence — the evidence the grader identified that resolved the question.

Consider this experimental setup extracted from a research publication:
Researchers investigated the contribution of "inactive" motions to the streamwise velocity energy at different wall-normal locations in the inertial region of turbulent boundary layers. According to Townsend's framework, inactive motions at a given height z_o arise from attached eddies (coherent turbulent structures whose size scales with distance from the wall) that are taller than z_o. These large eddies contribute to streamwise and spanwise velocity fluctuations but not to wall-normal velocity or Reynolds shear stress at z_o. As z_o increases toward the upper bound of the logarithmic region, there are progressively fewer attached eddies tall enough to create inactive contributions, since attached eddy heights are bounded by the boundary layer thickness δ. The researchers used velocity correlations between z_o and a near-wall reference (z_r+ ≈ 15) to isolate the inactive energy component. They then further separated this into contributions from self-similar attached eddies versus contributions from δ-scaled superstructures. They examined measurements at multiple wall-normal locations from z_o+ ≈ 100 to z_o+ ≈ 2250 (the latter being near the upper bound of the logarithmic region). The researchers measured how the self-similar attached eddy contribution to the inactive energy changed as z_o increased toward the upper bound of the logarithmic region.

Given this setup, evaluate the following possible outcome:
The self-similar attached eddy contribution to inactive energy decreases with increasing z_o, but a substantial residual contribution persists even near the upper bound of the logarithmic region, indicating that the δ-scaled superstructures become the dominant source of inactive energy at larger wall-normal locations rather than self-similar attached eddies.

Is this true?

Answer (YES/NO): NO